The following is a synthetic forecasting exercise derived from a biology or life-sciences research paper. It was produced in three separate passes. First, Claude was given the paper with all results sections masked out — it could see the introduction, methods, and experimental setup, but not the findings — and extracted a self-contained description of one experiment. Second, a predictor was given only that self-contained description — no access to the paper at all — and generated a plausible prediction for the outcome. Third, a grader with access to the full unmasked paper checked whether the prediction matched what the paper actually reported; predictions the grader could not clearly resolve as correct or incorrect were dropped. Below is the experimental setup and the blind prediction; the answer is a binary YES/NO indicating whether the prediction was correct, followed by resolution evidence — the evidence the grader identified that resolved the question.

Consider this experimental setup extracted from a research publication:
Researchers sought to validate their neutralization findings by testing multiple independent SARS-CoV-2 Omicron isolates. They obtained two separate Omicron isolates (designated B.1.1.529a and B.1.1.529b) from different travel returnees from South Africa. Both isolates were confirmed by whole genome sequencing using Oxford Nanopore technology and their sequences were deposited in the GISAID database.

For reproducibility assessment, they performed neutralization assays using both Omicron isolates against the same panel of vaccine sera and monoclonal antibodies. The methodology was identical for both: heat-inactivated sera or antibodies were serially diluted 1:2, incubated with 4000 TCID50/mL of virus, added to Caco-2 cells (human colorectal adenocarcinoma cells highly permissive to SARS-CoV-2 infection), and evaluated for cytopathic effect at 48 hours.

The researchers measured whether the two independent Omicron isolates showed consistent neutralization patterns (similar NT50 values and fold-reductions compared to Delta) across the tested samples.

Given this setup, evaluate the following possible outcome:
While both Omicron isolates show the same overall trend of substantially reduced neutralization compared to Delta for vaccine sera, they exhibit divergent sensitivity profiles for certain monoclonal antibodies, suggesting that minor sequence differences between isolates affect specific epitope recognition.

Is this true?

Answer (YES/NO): NO